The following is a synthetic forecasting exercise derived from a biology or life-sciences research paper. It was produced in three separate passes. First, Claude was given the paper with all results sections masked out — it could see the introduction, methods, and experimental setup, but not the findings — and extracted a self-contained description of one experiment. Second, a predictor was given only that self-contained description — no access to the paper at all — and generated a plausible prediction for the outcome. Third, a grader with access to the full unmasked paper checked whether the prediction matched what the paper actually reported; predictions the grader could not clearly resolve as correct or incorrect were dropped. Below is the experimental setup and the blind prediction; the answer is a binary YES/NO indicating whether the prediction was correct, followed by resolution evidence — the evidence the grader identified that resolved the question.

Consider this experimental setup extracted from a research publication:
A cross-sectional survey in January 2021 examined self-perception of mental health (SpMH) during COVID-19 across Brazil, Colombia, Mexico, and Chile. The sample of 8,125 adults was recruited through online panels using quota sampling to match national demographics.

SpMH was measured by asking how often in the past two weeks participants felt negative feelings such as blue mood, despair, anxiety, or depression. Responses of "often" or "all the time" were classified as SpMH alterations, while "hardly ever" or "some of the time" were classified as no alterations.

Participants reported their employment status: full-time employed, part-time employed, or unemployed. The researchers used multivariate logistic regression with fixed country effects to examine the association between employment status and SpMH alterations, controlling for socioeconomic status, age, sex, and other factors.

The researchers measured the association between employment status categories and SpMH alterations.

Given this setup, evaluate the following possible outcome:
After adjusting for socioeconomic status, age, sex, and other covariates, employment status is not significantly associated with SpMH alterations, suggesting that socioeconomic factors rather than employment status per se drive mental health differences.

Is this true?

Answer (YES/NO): NO